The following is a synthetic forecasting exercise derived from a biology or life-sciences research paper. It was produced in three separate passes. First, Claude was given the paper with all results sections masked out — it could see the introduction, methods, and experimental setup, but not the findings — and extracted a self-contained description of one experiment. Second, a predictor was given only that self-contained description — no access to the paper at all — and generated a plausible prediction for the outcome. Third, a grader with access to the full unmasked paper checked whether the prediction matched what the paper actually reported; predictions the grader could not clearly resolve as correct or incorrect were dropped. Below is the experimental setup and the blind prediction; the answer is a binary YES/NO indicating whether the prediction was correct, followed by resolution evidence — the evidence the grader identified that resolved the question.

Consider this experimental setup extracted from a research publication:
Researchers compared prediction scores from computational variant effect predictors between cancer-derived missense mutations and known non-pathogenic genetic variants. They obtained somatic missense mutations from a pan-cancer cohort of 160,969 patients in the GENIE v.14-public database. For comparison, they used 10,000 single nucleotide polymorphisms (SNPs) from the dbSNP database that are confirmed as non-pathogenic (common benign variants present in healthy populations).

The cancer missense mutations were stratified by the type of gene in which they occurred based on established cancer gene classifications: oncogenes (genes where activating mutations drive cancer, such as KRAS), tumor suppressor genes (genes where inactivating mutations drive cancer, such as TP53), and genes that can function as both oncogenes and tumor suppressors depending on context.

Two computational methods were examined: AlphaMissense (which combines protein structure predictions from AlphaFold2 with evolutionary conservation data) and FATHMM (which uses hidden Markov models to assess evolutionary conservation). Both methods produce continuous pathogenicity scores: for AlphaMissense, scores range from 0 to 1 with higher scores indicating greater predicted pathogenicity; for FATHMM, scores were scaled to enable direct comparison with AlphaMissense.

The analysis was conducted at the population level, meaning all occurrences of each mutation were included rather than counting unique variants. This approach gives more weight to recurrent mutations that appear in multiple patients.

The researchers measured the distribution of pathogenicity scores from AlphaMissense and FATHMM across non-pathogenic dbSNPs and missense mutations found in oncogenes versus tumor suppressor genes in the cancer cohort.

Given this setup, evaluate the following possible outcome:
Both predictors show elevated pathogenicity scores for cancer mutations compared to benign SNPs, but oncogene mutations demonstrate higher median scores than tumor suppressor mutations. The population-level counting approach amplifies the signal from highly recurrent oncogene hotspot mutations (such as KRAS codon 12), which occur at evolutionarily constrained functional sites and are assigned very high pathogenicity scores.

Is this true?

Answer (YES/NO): NO